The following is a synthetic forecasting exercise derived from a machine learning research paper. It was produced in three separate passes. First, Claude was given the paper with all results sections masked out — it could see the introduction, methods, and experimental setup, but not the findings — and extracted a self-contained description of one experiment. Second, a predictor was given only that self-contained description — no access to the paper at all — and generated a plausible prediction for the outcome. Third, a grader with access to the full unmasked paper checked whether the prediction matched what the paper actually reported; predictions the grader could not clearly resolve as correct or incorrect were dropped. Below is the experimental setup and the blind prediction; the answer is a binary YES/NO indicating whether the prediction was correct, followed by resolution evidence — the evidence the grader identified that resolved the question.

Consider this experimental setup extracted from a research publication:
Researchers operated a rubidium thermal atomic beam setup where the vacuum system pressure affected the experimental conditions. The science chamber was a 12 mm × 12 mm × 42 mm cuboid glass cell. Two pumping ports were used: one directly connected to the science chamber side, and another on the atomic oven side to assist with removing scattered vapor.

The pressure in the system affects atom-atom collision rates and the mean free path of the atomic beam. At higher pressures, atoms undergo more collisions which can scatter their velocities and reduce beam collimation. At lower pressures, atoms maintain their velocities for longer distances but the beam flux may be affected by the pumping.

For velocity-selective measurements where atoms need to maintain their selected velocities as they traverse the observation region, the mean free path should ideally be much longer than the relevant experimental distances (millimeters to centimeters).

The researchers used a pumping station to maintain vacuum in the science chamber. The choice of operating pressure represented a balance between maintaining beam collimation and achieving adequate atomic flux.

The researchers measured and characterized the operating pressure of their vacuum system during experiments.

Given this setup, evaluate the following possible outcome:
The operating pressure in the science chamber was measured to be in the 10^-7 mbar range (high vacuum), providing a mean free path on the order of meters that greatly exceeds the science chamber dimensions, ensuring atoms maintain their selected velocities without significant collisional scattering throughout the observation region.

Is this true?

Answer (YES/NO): YES